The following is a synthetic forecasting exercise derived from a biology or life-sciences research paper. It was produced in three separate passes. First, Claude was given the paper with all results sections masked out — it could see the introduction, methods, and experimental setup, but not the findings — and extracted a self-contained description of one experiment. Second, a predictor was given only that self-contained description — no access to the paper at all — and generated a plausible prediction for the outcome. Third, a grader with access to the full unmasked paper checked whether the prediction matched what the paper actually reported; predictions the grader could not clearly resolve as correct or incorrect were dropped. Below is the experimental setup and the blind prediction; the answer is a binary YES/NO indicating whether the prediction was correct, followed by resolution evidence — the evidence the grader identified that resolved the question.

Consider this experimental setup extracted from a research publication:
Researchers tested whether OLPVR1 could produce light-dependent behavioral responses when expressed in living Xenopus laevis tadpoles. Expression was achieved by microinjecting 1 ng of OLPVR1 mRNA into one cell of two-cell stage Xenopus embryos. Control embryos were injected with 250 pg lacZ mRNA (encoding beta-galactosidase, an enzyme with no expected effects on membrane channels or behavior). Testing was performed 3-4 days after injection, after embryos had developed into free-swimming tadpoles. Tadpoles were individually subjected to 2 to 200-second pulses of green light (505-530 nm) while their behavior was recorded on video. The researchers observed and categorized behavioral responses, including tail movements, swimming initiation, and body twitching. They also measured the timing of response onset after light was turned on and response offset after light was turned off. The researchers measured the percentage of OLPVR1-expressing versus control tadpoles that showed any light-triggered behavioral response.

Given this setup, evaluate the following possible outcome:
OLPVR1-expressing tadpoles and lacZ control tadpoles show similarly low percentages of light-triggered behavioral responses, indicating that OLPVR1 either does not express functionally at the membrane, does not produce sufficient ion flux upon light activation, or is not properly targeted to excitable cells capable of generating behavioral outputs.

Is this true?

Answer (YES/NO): NO